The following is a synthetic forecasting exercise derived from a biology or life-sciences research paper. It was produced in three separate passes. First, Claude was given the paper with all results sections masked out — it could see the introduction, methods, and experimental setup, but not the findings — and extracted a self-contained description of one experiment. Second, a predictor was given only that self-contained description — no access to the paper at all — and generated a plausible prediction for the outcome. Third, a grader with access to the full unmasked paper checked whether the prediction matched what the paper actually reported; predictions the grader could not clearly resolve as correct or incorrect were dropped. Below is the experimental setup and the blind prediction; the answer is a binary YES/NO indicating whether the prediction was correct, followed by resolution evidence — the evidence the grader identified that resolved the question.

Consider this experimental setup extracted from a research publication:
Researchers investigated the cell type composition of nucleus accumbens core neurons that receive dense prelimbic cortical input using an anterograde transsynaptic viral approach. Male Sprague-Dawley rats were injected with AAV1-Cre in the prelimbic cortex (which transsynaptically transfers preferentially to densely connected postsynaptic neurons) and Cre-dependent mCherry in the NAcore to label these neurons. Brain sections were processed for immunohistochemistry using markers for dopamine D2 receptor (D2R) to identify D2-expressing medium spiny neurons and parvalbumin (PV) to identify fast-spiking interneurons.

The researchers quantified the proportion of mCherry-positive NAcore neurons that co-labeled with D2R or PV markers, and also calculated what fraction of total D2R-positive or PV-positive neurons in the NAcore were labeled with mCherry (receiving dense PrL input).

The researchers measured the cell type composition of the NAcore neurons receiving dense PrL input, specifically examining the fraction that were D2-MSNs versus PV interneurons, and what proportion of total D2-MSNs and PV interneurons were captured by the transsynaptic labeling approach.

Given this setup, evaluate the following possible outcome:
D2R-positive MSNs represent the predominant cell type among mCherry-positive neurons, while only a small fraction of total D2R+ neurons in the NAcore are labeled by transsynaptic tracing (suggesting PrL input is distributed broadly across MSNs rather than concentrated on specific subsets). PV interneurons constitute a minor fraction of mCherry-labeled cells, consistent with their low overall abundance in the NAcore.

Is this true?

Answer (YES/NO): NO